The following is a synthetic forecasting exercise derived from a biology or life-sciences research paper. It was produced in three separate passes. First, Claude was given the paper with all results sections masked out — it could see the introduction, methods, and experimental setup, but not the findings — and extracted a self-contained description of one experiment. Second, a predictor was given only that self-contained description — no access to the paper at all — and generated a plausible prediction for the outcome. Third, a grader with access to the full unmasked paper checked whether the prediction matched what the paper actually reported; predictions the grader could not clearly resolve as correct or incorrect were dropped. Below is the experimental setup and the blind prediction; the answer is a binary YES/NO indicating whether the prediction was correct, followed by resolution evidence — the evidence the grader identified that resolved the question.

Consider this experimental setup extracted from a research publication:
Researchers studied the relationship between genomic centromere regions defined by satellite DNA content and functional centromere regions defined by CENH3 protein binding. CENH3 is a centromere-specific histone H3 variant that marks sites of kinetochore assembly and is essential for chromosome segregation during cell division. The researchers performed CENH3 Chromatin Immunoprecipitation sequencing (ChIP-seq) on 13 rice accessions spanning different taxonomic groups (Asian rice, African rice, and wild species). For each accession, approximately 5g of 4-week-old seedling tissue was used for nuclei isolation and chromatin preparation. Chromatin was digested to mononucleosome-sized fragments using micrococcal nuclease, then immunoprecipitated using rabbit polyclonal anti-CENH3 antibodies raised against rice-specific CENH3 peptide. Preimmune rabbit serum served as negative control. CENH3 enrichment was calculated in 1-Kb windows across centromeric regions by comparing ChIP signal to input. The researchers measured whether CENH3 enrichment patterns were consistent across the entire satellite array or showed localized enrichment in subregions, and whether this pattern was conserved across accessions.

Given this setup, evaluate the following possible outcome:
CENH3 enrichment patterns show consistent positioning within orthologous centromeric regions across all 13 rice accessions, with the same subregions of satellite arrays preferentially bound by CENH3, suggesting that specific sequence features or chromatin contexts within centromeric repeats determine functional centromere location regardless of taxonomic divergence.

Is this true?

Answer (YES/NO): NO